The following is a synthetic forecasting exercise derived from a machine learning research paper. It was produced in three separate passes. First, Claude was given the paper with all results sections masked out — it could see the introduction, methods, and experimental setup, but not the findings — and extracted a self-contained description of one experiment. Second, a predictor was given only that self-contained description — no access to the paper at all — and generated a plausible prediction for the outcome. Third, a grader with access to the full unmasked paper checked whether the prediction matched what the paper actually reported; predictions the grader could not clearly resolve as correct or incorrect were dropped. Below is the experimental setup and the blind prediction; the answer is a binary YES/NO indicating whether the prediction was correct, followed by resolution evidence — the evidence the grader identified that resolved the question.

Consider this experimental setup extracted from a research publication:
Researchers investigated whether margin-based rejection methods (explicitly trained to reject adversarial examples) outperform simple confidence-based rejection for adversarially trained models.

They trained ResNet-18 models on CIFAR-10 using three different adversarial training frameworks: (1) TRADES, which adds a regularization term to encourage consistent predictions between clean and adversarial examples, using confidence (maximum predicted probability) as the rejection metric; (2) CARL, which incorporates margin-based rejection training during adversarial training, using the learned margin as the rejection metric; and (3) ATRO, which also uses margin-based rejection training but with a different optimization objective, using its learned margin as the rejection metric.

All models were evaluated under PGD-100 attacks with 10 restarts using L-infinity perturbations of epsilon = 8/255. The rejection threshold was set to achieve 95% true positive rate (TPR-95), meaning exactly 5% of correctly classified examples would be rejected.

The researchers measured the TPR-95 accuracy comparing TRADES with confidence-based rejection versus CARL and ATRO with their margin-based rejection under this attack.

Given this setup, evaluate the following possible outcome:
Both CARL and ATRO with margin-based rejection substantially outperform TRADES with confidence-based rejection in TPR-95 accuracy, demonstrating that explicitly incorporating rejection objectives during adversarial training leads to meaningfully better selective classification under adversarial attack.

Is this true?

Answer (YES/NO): NO